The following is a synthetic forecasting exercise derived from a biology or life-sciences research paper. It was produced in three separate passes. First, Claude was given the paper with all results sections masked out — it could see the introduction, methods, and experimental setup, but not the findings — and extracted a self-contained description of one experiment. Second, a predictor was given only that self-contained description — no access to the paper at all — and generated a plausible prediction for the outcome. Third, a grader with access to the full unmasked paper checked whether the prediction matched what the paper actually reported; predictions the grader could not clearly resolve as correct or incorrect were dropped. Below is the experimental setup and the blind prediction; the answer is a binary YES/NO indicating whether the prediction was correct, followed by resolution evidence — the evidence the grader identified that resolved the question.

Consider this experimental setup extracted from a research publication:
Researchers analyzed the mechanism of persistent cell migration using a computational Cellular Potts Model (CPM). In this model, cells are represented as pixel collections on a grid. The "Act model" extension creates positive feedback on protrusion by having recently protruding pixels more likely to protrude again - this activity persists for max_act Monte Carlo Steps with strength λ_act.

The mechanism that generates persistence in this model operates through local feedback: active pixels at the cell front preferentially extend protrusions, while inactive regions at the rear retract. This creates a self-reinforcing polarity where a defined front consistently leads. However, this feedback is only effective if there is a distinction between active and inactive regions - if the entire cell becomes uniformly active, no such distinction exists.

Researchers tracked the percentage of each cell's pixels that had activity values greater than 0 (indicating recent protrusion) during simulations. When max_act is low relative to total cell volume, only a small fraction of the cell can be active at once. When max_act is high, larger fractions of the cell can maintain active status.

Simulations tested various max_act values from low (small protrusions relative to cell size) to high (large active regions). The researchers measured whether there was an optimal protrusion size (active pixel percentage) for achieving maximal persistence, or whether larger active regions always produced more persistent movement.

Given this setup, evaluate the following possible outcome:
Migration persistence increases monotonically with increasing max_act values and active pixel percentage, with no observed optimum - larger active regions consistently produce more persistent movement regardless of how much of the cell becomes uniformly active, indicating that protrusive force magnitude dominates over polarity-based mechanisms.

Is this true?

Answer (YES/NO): NO